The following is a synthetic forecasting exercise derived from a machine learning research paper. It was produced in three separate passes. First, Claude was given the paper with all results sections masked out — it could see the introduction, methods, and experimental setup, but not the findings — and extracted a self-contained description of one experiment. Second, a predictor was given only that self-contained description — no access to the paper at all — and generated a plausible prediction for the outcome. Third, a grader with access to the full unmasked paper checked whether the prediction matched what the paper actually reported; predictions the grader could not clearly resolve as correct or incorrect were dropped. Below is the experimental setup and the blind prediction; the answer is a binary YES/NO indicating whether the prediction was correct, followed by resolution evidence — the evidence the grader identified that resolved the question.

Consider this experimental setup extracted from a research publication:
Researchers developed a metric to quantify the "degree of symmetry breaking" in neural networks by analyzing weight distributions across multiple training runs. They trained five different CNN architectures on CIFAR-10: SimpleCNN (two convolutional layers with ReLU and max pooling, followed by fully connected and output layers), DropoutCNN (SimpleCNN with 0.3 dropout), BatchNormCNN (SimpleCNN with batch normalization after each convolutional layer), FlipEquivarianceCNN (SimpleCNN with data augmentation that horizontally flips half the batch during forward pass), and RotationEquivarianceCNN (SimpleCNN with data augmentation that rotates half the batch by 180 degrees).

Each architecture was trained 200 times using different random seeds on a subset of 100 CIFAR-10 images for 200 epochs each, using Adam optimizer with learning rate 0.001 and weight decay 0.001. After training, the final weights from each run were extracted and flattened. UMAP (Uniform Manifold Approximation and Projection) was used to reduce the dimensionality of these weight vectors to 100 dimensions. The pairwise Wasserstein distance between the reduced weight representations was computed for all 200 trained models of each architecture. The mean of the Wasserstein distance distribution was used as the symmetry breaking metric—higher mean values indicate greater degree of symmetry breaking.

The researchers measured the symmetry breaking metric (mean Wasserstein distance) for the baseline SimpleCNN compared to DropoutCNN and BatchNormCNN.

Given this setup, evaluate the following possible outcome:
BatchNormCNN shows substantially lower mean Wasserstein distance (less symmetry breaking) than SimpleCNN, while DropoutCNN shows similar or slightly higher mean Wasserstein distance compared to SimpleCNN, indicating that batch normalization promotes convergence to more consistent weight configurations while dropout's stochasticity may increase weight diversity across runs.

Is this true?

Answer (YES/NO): NO